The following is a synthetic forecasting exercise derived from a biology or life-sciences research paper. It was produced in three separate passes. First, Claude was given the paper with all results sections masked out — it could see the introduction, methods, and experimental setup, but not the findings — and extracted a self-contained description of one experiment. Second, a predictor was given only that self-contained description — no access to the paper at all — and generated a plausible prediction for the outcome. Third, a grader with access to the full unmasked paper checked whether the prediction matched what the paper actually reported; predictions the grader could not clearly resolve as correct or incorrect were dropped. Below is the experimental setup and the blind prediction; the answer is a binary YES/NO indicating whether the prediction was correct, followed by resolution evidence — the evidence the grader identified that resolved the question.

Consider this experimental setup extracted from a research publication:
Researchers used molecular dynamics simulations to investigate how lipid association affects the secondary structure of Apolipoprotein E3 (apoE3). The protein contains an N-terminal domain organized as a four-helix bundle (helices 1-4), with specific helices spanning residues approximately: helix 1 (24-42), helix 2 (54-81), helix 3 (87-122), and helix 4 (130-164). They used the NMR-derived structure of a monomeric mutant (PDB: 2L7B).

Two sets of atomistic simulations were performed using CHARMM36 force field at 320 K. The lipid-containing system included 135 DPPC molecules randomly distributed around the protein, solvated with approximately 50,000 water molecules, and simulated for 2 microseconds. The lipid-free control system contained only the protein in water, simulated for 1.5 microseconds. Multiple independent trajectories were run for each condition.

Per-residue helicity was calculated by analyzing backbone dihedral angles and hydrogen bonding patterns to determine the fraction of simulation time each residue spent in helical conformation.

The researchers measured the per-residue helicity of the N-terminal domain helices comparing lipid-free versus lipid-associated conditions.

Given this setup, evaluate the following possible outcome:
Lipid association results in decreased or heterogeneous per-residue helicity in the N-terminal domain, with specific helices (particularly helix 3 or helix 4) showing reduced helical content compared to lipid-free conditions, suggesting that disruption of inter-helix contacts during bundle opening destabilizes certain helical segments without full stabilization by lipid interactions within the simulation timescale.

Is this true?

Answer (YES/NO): NO